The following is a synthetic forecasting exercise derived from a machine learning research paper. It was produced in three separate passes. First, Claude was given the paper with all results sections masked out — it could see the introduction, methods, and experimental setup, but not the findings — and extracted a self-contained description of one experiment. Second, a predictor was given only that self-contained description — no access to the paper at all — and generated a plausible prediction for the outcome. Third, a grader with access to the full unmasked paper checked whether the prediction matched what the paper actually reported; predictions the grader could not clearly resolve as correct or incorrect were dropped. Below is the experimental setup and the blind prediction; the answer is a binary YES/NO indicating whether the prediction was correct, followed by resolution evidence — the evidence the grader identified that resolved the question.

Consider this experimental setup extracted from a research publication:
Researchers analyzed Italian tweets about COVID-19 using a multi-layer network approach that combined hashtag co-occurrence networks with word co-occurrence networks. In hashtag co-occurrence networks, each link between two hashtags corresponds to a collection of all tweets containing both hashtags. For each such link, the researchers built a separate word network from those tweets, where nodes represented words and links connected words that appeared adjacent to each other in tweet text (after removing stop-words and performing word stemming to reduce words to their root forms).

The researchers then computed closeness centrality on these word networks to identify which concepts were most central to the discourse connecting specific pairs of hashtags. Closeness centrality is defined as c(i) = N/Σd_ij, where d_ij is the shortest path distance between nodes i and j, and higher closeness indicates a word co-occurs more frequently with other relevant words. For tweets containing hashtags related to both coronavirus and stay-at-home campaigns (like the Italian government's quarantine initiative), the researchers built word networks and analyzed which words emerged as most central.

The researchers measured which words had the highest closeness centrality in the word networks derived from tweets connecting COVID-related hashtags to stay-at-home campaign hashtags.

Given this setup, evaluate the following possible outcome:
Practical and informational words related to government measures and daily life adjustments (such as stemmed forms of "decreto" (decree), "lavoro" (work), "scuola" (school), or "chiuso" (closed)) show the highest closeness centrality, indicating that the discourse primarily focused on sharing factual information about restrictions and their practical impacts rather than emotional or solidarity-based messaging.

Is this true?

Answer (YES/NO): NO